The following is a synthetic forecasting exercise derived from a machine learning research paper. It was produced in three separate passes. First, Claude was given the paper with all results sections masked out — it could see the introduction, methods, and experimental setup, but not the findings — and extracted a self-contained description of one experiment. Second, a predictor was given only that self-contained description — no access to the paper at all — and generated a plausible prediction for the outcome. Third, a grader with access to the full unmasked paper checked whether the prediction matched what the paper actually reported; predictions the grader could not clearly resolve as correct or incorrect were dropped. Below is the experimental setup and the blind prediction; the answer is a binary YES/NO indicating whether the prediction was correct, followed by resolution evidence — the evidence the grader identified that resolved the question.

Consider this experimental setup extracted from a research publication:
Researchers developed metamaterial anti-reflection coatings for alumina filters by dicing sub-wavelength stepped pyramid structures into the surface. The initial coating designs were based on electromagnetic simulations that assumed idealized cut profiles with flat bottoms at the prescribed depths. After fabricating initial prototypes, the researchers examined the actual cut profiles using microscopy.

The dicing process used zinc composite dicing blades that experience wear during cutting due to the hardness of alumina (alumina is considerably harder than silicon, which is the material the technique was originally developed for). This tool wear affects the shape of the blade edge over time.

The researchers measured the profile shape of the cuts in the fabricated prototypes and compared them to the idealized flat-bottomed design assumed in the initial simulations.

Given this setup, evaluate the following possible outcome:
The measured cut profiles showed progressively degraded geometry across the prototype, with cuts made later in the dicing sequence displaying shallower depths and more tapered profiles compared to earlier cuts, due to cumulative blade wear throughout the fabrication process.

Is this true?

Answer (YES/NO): NO